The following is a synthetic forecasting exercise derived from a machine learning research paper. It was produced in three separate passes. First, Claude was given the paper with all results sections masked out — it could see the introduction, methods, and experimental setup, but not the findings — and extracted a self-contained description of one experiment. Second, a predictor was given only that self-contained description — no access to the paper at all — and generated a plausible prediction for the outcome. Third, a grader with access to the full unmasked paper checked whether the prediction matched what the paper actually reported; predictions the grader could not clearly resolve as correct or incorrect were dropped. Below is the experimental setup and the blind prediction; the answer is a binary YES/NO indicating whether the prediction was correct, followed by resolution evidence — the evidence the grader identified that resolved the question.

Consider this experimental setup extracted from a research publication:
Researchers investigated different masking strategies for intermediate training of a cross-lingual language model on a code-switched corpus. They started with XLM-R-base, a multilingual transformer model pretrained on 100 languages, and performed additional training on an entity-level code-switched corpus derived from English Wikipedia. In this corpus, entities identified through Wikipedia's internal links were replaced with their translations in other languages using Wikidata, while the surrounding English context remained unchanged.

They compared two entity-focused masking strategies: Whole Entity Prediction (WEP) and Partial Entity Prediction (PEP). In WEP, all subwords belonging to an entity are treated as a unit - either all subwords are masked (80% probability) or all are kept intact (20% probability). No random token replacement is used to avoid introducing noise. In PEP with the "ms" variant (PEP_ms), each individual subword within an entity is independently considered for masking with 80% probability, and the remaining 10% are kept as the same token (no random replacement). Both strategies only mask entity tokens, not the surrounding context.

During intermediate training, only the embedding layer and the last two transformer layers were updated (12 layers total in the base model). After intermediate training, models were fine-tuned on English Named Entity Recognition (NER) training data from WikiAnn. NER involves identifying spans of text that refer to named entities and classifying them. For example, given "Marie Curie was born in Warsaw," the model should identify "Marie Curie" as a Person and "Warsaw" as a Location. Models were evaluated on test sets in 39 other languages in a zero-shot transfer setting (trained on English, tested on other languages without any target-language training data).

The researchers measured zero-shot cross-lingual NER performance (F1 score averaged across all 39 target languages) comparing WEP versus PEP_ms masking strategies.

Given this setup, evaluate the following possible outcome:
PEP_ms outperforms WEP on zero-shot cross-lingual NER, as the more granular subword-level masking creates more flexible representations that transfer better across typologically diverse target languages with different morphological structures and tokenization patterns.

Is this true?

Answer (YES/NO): YES